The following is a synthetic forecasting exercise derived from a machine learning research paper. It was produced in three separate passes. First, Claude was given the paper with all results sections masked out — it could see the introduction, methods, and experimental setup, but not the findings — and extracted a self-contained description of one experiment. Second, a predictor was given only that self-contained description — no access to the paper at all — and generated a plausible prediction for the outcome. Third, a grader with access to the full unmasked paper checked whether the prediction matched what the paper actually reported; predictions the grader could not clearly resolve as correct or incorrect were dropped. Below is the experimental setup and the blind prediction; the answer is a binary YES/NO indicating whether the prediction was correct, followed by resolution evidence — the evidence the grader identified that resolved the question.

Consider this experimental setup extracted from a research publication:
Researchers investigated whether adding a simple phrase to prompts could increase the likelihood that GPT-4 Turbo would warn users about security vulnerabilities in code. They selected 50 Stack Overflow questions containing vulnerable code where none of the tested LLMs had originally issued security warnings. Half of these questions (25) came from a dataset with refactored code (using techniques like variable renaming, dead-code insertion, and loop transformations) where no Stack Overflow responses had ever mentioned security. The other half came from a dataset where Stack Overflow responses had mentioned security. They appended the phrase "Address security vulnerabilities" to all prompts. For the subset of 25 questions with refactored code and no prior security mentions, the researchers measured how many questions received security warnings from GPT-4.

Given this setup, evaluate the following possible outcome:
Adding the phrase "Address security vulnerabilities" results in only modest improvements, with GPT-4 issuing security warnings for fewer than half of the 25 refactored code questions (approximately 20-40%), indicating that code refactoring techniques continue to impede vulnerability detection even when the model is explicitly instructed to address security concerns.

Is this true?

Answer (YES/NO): YES